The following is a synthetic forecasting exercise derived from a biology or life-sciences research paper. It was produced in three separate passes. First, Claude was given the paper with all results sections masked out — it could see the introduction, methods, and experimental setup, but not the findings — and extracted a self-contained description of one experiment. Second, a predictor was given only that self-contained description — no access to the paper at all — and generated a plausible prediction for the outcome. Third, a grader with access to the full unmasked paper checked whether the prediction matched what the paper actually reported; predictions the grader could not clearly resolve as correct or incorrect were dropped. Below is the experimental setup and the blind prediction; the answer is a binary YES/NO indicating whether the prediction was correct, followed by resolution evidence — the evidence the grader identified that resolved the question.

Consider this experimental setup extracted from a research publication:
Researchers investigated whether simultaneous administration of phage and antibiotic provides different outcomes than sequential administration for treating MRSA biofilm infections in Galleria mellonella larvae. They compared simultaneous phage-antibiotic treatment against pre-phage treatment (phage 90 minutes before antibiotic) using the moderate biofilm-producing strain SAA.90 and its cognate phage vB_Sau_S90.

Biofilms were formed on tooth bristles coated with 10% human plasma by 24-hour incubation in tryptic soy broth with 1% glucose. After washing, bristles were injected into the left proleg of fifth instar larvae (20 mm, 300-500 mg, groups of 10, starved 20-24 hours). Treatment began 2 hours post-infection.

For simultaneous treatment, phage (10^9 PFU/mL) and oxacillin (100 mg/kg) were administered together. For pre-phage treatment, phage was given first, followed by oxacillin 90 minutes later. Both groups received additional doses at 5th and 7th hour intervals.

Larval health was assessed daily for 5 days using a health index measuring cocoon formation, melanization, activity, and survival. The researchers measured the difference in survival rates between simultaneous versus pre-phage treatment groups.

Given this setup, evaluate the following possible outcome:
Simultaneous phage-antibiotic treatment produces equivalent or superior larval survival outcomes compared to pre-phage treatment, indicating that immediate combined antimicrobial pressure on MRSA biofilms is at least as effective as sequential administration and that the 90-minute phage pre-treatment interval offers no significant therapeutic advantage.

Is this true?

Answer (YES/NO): NO